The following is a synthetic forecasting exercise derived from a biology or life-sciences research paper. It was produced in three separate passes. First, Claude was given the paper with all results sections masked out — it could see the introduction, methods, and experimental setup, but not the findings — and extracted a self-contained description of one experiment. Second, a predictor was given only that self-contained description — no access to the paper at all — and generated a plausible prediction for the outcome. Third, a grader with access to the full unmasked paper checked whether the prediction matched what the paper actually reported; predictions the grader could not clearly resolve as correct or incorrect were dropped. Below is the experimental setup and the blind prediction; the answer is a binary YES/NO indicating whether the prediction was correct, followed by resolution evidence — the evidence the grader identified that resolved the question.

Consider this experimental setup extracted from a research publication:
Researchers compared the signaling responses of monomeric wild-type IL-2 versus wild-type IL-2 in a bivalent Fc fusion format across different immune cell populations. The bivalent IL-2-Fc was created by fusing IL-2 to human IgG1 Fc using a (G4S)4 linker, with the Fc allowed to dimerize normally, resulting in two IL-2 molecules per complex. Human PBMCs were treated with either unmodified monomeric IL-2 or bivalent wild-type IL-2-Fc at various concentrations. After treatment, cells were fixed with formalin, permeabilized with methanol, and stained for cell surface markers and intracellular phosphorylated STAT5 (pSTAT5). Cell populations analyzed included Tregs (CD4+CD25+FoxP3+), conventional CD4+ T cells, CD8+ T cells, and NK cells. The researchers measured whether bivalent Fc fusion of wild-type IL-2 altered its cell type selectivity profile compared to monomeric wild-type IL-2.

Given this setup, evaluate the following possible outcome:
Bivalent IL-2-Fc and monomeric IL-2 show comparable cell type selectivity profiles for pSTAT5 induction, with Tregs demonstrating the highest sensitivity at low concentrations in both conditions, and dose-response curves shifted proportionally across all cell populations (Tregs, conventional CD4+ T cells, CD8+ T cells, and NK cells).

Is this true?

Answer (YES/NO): NO